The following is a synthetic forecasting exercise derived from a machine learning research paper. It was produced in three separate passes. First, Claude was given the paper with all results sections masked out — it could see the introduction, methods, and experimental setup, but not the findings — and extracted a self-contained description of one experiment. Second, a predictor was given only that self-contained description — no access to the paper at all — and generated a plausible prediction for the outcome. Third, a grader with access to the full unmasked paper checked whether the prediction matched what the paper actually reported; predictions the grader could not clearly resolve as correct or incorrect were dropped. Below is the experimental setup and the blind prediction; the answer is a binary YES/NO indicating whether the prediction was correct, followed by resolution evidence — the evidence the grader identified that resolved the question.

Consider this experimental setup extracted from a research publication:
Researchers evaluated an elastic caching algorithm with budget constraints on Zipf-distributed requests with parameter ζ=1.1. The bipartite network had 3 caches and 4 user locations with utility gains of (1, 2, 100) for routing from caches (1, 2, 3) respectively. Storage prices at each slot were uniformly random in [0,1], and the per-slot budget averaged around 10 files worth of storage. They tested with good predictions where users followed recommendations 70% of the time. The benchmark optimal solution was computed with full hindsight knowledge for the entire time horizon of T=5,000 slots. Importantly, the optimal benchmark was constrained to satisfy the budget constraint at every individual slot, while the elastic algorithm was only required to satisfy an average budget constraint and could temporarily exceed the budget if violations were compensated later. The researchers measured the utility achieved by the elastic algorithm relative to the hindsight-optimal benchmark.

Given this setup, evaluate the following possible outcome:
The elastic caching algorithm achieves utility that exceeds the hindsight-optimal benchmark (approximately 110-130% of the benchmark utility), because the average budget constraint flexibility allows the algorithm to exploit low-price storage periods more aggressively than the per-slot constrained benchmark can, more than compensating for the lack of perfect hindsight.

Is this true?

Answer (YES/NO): NO